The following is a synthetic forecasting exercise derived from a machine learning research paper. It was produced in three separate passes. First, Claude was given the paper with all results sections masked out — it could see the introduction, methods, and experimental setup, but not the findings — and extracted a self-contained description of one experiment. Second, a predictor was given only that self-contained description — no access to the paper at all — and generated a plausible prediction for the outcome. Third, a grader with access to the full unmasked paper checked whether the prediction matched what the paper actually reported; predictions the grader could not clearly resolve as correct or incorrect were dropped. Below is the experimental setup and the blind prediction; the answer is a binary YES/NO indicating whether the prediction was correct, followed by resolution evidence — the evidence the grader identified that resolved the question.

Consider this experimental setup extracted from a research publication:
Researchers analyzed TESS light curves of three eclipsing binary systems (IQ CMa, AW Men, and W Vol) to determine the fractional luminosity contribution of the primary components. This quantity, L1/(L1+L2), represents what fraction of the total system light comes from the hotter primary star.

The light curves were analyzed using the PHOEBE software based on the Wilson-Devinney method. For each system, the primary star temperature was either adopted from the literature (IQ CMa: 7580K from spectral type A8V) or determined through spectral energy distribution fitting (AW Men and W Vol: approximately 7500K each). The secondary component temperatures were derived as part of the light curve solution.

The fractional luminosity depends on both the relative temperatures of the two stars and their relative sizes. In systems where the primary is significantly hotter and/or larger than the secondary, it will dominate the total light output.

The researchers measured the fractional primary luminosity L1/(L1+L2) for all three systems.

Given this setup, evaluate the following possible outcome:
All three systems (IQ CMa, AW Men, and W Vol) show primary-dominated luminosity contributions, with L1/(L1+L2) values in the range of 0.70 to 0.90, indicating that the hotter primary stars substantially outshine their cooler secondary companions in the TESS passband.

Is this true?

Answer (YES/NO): YES